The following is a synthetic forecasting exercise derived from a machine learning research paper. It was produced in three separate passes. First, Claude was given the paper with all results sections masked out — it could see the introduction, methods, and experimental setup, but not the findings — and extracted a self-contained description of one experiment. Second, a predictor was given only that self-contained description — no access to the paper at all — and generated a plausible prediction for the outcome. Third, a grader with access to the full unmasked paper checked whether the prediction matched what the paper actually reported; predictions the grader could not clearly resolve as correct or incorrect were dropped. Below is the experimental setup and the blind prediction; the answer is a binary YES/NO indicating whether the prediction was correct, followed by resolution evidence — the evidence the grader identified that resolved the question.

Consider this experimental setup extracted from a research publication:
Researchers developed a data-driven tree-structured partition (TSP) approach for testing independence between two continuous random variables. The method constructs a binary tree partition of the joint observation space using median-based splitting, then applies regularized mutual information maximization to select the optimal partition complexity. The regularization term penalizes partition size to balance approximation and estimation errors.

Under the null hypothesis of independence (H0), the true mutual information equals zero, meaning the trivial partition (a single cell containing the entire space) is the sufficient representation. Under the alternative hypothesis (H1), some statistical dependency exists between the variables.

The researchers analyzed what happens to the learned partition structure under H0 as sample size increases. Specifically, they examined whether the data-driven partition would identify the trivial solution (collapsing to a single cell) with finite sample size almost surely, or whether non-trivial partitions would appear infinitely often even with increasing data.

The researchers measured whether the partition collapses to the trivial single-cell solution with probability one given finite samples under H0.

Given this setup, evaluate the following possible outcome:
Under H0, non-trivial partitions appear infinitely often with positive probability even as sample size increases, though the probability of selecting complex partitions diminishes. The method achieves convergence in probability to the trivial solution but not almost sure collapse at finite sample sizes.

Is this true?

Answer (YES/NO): NO